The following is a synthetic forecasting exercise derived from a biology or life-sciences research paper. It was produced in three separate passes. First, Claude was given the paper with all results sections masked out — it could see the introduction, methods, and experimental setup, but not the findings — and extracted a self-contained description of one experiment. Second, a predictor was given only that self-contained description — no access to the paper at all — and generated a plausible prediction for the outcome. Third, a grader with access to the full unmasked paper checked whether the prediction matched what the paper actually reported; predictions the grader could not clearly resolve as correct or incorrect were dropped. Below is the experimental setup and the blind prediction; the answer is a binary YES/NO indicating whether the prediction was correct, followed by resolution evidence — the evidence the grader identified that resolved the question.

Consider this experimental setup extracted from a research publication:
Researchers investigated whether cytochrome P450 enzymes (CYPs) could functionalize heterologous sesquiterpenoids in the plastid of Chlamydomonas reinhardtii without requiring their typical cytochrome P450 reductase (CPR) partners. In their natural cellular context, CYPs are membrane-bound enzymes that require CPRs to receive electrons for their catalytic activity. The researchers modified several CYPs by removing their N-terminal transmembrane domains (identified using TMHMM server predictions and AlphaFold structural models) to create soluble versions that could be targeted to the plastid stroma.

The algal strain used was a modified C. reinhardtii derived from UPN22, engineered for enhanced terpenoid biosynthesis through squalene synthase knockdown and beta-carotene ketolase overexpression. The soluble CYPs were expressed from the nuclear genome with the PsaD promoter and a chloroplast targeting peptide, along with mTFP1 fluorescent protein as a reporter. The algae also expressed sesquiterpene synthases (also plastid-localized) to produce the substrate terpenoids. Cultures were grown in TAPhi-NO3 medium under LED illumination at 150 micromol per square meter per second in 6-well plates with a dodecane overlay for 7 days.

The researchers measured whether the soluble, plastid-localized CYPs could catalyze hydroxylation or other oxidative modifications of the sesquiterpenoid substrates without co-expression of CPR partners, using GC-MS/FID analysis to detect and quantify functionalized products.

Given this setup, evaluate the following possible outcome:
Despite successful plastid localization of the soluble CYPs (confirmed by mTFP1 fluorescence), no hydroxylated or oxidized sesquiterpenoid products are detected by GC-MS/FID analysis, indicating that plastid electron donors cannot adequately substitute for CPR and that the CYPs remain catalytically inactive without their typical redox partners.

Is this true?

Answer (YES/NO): NO